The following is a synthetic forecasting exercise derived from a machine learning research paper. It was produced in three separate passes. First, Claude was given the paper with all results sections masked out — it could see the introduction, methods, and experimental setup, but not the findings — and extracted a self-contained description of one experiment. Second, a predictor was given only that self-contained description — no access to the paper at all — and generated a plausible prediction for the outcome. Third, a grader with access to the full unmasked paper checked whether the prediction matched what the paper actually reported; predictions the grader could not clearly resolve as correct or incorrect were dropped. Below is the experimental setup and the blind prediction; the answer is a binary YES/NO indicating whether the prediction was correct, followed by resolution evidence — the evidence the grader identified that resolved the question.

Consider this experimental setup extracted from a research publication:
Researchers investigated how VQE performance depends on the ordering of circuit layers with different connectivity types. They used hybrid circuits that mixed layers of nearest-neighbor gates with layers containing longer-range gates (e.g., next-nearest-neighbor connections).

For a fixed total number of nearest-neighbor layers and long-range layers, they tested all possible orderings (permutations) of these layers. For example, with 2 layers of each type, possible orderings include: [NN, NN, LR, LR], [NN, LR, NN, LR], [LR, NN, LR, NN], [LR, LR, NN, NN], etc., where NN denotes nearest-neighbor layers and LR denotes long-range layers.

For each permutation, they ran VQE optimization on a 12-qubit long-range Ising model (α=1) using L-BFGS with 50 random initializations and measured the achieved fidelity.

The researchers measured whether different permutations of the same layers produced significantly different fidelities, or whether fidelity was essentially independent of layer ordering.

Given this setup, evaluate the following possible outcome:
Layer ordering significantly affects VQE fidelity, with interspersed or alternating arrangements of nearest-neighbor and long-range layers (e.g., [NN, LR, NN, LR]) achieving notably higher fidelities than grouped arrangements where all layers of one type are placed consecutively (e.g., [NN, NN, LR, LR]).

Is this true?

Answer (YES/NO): NO